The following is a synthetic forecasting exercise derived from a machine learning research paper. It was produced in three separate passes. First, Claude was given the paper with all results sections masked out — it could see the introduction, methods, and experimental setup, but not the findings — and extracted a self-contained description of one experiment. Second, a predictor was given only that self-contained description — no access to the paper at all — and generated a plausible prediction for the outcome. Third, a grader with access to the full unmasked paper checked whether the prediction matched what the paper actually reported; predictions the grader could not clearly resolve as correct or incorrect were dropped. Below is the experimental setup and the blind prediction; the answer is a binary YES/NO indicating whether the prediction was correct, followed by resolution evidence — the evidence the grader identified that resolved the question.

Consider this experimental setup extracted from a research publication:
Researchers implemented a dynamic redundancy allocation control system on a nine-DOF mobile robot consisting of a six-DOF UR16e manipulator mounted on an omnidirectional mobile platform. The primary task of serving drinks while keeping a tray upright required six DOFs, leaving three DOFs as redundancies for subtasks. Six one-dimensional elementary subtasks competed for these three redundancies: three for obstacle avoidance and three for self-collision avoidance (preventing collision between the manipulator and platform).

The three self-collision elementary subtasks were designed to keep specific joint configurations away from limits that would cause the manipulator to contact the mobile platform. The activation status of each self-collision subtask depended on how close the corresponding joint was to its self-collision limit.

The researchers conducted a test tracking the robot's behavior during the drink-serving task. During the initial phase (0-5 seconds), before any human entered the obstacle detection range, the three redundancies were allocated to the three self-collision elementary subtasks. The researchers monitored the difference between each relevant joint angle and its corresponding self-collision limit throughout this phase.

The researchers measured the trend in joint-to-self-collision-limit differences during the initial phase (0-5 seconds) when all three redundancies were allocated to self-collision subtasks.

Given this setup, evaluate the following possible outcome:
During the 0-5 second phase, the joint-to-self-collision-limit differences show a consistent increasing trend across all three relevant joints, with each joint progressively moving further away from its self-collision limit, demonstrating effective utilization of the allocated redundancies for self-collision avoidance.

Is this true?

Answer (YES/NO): YES